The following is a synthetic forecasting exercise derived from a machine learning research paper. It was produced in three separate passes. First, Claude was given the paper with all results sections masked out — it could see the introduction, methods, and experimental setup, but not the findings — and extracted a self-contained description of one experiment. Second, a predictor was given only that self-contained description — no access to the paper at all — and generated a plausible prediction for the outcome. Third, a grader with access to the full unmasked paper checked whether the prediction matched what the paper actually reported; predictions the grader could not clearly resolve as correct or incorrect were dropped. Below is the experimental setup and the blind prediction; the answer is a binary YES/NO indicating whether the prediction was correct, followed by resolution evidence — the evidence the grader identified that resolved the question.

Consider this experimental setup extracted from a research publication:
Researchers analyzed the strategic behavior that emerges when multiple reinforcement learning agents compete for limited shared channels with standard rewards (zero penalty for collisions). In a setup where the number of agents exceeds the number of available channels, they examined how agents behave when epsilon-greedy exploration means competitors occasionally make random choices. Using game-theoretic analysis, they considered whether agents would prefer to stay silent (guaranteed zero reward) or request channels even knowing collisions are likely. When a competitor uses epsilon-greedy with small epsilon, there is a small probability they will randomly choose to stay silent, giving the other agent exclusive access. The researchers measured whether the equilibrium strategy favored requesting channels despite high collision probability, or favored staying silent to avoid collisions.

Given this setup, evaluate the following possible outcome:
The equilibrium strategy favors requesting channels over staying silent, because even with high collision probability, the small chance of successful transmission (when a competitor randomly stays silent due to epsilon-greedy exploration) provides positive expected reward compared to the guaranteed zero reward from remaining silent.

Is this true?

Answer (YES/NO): YES